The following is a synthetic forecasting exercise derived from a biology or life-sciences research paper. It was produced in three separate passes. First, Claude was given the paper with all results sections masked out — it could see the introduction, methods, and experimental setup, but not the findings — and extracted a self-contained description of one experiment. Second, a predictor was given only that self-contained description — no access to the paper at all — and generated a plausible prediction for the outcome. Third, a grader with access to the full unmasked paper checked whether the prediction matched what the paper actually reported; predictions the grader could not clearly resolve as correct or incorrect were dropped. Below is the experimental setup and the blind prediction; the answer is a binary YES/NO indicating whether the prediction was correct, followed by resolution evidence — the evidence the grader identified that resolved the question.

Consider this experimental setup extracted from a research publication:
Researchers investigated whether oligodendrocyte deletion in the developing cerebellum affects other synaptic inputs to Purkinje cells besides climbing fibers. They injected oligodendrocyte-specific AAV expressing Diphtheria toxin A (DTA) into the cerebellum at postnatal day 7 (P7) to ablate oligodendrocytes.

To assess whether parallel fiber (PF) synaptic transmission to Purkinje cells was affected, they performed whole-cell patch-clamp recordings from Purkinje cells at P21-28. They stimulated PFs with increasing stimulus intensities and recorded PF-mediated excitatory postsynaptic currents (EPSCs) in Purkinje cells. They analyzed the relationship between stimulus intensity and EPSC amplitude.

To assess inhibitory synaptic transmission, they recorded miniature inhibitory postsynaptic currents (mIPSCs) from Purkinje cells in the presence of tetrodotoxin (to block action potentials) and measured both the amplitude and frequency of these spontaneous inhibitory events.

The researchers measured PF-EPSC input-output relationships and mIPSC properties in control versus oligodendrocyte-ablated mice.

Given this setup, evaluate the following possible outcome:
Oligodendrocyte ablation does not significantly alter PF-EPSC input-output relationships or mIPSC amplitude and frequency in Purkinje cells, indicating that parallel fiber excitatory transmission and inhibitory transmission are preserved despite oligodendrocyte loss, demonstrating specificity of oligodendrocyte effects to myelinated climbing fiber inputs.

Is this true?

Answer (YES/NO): YES